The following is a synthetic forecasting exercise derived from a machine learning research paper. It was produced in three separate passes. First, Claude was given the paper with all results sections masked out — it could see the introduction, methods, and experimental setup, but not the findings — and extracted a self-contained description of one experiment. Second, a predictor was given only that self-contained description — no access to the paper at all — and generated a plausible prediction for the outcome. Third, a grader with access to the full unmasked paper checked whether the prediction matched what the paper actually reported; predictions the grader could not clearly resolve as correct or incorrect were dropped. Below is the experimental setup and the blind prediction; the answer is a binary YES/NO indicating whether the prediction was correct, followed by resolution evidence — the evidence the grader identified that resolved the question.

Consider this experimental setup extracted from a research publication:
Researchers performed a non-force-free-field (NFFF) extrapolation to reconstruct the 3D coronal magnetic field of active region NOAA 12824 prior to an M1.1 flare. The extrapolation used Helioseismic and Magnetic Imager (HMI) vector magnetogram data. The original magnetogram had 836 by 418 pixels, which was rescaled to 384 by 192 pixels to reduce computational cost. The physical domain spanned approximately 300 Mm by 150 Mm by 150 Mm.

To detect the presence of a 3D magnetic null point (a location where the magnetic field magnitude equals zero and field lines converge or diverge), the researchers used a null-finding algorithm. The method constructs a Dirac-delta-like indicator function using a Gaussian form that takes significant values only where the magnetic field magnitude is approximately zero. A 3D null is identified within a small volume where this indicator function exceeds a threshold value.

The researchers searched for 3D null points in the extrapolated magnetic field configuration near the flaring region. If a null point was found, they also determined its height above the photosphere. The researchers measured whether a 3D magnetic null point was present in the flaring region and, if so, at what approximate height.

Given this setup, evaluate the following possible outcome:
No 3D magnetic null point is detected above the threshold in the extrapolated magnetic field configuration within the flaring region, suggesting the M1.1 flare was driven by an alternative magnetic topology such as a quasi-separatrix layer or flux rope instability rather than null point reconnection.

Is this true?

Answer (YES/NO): NO